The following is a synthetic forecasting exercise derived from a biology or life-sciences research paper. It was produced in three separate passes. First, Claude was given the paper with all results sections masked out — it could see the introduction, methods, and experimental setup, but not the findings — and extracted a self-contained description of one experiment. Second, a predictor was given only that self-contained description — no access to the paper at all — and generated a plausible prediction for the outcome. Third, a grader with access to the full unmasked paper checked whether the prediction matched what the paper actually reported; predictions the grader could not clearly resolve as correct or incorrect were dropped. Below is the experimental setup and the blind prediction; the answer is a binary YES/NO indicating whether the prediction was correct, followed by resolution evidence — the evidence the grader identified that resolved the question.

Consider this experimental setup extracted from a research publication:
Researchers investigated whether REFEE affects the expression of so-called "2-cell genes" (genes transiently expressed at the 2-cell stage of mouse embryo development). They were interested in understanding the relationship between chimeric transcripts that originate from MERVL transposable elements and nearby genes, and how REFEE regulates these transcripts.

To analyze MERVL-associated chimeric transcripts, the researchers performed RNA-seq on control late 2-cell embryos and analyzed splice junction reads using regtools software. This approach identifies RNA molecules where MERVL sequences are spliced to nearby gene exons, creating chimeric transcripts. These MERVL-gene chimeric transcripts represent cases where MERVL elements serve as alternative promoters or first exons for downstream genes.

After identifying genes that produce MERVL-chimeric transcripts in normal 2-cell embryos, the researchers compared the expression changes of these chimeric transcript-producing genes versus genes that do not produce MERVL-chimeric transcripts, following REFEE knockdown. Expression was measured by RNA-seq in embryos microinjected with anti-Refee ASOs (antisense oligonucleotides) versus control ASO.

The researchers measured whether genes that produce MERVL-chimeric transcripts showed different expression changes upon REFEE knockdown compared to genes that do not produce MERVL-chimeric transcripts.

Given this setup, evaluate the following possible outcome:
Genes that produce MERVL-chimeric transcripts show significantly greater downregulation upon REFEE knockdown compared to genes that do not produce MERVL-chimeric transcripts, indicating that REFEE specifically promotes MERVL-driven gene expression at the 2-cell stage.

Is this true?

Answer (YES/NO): YES